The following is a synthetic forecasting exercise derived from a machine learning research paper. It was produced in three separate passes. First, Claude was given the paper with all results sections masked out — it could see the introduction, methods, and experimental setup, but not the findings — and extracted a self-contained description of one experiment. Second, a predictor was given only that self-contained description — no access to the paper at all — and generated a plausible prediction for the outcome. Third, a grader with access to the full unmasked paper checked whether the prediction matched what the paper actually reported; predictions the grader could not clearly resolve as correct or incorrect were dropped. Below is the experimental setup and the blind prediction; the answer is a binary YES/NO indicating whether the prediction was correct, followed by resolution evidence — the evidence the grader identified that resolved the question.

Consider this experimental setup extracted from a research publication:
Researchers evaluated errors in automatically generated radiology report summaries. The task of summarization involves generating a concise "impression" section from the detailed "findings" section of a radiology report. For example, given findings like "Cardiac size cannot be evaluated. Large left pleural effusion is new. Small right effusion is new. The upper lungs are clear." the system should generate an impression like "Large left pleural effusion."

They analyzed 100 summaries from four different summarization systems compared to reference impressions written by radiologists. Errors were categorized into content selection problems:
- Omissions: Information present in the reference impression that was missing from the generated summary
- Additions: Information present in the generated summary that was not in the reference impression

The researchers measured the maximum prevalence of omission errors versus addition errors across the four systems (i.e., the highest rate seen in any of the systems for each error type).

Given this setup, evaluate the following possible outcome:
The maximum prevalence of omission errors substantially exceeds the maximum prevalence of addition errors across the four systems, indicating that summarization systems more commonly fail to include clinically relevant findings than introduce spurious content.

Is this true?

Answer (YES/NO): NO